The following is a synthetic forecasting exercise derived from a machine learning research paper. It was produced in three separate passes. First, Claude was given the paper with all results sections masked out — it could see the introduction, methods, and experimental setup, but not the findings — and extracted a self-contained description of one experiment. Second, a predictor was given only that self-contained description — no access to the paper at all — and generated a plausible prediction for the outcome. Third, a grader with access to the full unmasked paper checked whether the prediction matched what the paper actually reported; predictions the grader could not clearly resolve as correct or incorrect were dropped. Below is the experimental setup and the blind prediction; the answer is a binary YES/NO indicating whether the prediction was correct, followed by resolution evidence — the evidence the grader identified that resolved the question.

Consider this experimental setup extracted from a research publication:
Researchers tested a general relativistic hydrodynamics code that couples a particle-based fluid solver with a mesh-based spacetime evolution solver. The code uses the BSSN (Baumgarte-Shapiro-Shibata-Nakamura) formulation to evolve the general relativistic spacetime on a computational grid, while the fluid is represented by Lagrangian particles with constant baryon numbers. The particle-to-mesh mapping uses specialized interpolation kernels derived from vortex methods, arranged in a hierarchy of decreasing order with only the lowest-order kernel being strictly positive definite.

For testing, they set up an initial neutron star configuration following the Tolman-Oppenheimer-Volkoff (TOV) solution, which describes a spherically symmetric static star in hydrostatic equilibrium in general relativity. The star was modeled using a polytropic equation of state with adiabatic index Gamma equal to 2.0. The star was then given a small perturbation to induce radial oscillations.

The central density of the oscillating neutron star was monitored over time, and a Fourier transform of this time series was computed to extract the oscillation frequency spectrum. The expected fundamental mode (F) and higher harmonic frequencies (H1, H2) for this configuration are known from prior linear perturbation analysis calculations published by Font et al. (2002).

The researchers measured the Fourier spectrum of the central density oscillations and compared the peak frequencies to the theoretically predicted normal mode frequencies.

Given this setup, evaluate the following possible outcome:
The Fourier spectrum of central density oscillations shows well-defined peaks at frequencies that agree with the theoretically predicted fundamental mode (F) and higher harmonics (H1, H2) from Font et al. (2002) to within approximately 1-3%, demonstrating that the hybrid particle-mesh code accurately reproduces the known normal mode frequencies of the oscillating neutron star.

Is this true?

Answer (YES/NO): YES